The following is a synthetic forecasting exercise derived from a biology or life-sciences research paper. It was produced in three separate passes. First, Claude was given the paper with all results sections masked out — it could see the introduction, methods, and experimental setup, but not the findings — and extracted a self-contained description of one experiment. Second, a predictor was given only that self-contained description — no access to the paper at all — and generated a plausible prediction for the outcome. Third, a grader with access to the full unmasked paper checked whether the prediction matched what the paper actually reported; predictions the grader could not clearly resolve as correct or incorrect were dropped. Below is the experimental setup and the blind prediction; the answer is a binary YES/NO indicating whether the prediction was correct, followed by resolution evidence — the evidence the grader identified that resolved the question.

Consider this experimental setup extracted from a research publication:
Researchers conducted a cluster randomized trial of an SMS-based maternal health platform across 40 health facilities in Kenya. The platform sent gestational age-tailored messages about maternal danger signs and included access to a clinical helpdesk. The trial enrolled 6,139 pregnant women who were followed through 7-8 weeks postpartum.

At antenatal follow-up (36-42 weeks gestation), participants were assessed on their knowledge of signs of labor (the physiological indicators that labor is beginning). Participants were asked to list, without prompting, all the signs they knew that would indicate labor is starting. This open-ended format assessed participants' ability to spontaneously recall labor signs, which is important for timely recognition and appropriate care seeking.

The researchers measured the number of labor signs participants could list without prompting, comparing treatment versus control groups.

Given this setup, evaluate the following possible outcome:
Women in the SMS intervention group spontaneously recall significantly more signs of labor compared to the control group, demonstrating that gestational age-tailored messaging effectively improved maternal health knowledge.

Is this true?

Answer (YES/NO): YES